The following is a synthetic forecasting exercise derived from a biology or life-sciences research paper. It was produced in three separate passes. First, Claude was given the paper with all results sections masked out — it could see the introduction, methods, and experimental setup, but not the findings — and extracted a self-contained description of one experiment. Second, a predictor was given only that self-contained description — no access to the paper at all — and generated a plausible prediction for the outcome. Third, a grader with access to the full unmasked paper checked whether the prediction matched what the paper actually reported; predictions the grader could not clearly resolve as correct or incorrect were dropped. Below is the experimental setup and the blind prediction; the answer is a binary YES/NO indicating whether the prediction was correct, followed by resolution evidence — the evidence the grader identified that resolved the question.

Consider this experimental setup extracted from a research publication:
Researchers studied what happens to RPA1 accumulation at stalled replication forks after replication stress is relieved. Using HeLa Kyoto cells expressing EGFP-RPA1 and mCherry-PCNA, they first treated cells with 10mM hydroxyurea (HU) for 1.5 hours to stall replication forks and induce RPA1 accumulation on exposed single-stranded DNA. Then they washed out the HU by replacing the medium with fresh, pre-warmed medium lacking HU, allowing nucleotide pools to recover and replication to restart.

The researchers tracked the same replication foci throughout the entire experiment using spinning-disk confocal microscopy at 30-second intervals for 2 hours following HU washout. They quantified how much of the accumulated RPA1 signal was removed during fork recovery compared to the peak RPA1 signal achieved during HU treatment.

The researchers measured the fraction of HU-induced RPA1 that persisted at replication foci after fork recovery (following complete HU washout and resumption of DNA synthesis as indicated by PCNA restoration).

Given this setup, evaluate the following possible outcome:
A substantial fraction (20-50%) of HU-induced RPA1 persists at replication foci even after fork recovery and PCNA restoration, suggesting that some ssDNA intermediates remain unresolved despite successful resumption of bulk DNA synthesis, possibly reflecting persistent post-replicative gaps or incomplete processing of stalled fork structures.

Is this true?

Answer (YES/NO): NO